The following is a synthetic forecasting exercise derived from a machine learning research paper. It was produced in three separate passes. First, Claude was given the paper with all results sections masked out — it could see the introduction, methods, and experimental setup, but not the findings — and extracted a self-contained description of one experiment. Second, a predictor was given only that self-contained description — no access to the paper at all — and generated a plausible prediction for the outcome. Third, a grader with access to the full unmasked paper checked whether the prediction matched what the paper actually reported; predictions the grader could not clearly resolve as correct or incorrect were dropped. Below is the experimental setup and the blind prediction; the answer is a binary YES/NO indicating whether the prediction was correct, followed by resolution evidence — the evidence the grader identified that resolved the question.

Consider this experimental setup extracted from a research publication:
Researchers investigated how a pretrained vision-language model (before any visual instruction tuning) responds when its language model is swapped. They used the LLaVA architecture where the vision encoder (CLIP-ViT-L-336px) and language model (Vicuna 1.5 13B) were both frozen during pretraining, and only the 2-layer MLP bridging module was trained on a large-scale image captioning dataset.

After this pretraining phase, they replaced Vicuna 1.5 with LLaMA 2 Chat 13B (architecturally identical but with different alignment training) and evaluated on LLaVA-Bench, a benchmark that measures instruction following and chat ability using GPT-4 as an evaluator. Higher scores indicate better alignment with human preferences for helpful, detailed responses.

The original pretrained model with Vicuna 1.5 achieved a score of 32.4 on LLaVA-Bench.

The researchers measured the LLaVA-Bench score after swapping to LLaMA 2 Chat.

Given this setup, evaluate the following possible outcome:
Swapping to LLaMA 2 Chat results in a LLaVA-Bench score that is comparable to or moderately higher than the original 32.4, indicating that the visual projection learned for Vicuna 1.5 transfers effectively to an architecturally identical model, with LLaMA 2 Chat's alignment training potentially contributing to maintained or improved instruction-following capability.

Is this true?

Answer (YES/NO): NO